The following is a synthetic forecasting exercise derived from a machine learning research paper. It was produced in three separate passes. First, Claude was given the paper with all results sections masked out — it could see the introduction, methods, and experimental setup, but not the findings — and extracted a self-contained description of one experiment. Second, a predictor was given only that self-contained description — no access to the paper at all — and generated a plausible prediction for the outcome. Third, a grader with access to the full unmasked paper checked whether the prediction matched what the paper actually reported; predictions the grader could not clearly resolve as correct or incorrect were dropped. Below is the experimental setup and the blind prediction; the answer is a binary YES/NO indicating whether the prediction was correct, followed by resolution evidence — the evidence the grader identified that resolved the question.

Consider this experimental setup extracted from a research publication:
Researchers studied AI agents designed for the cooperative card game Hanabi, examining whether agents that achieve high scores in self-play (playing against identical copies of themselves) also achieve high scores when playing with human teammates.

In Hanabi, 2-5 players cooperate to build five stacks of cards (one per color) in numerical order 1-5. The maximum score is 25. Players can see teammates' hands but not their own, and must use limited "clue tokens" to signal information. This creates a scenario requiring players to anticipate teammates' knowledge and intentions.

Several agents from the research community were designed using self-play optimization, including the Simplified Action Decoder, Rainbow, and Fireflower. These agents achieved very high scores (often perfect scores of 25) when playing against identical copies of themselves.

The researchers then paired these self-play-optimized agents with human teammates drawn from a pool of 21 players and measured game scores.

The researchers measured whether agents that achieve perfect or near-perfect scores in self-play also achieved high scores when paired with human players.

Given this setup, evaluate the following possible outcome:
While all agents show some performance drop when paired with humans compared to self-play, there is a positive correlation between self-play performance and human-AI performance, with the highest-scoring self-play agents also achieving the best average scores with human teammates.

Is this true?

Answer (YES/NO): NO